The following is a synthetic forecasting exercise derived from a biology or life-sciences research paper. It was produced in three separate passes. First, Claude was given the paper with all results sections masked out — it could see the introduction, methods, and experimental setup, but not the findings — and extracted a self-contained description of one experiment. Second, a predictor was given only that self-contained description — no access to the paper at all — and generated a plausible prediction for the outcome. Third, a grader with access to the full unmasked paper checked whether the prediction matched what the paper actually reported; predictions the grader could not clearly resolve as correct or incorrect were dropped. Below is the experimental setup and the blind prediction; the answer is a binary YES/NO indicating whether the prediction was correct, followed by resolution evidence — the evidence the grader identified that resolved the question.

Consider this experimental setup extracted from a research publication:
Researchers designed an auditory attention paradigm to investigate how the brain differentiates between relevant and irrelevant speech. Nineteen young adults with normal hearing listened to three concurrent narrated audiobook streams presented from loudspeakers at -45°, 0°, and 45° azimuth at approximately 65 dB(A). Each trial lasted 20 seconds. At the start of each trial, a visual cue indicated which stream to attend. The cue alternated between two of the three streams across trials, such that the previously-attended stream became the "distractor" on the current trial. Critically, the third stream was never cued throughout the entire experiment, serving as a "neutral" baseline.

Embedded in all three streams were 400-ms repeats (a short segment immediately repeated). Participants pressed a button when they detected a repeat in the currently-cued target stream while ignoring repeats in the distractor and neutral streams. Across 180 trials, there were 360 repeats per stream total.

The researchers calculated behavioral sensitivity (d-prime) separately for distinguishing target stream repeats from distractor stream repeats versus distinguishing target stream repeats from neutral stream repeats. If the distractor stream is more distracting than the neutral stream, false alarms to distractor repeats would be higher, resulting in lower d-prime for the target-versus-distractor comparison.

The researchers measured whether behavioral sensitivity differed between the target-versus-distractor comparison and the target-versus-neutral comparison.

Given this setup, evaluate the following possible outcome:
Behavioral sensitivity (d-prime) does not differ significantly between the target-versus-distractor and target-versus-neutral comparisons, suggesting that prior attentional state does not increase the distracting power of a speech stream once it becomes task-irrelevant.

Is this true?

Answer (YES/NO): NO